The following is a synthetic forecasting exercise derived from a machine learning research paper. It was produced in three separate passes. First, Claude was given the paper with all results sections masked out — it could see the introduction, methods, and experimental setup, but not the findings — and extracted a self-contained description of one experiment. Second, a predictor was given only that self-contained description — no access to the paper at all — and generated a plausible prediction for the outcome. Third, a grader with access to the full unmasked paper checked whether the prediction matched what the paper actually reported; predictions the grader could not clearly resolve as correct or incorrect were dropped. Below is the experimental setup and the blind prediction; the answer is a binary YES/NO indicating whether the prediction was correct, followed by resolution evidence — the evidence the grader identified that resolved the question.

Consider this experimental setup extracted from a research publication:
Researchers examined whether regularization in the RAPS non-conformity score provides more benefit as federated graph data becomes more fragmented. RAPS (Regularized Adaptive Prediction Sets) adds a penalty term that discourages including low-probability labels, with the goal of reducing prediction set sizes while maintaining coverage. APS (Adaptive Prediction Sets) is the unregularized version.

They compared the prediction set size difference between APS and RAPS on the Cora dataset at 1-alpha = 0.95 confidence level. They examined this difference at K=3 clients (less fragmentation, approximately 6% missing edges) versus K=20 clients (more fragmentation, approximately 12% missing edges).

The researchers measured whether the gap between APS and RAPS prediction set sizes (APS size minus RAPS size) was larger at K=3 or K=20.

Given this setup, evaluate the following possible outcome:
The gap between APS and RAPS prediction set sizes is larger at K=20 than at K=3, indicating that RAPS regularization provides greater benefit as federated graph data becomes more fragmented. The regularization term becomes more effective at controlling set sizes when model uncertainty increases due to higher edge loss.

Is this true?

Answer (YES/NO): NO